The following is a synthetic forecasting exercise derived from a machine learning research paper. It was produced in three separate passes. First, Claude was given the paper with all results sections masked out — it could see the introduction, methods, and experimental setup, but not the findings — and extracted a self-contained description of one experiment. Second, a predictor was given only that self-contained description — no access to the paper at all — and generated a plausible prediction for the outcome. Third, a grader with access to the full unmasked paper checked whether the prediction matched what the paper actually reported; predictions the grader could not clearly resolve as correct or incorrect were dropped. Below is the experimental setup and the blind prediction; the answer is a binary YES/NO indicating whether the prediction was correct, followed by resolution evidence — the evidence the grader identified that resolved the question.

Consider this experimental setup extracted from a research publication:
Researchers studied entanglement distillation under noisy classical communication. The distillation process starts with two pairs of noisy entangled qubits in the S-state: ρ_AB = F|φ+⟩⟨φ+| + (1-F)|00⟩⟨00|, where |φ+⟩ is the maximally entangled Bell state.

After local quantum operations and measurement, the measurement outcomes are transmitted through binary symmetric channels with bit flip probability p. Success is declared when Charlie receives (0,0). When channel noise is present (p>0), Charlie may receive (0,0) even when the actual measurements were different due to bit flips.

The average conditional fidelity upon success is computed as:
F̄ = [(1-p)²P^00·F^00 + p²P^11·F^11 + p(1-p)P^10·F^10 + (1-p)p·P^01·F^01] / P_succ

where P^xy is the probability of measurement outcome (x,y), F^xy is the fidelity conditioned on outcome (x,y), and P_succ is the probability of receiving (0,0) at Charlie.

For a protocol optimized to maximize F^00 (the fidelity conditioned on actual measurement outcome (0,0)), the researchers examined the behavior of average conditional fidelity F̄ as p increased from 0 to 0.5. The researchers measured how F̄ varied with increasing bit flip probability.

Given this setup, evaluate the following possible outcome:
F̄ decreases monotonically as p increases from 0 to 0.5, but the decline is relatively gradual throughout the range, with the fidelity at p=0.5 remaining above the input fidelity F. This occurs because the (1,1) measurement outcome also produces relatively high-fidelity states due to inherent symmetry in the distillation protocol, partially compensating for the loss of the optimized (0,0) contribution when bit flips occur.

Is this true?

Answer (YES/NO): NO